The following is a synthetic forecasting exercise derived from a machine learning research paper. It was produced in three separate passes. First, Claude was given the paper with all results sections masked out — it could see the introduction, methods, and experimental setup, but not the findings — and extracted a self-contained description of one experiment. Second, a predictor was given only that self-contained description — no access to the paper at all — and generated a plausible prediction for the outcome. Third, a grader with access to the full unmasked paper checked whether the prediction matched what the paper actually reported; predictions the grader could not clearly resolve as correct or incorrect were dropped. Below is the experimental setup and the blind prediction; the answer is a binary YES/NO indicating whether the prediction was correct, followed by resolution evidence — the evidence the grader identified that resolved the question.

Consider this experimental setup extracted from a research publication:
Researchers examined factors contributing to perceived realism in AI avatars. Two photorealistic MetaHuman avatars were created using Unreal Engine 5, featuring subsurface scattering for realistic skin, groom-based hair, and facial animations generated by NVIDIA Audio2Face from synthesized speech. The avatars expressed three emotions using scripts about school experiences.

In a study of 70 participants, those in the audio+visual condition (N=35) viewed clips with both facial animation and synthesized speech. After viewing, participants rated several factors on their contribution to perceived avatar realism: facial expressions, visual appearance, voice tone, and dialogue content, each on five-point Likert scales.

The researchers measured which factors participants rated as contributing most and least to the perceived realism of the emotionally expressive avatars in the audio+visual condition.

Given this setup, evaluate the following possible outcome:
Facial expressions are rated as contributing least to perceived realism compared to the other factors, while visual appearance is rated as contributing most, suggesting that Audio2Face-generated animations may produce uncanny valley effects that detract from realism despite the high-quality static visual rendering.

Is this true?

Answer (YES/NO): NO